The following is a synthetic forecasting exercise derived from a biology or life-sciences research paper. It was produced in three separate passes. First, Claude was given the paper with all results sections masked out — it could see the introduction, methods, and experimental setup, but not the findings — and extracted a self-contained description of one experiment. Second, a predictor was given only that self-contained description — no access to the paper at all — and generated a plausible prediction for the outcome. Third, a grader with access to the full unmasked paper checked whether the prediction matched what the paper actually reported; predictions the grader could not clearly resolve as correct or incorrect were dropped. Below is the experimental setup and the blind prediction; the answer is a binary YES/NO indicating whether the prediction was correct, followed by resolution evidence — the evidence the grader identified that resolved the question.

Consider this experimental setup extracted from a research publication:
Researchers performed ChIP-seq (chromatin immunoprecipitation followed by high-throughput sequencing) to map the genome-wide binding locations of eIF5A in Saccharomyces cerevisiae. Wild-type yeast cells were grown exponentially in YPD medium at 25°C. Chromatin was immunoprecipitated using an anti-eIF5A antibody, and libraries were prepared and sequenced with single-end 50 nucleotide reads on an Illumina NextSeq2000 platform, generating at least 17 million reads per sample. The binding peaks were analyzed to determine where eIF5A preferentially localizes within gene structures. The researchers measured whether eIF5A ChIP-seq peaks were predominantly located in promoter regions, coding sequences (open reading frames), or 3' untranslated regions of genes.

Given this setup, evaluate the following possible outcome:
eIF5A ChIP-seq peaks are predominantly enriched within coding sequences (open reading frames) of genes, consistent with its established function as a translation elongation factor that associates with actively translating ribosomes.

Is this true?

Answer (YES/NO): YES